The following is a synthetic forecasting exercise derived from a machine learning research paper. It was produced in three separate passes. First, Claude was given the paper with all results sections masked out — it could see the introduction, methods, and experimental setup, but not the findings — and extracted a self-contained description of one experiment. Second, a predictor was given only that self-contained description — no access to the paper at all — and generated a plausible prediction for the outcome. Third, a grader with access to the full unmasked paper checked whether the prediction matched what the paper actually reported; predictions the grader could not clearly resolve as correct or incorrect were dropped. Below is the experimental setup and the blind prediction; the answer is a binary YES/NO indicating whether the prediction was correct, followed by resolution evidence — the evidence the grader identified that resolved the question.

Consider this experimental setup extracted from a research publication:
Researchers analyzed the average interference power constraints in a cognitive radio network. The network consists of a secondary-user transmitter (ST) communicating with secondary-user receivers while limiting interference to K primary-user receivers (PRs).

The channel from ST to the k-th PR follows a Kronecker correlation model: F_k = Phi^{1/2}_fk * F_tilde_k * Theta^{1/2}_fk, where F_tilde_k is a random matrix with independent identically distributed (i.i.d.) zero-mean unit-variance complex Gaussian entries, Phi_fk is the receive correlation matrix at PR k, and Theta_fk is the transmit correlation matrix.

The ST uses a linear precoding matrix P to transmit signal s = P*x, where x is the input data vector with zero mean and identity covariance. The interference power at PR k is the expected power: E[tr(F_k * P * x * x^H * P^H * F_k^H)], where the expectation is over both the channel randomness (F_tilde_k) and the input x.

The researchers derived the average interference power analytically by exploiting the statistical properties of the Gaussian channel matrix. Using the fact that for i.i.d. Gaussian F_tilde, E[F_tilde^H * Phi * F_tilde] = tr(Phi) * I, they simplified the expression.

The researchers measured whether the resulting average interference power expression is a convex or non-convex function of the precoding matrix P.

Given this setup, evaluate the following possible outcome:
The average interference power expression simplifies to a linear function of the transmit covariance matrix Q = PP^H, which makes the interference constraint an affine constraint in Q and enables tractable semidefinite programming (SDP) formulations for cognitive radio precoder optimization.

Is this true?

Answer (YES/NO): NO